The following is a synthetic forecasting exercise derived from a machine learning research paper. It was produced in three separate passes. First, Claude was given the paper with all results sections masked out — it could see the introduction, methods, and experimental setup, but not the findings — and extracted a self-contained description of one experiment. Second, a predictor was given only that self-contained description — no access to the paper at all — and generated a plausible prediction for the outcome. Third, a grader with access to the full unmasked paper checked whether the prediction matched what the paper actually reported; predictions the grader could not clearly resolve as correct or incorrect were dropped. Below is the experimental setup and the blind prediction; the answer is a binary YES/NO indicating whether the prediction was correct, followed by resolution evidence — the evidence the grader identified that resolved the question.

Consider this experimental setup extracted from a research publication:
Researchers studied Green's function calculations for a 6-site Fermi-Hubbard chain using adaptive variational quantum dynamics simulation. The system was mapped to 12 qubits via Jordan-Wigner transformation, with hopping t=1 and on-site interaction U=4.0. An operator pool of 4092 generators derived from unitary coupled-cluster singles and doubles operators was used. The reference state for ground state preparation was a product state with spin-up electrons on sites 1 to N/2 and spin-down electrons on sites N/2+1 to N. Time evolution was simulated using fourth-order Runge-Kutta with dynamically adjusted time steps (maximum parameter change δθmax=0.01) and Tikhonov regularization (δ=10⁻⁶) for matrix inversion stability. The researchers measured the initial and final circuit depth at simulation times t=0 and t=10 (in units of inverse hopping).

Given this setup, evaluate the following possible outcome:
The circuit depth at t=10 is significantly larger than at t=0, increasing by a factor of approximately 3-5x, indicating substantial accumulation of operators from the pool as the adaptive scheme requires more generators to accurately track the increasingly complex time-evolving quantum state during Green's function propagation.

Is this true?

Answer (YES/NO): NO